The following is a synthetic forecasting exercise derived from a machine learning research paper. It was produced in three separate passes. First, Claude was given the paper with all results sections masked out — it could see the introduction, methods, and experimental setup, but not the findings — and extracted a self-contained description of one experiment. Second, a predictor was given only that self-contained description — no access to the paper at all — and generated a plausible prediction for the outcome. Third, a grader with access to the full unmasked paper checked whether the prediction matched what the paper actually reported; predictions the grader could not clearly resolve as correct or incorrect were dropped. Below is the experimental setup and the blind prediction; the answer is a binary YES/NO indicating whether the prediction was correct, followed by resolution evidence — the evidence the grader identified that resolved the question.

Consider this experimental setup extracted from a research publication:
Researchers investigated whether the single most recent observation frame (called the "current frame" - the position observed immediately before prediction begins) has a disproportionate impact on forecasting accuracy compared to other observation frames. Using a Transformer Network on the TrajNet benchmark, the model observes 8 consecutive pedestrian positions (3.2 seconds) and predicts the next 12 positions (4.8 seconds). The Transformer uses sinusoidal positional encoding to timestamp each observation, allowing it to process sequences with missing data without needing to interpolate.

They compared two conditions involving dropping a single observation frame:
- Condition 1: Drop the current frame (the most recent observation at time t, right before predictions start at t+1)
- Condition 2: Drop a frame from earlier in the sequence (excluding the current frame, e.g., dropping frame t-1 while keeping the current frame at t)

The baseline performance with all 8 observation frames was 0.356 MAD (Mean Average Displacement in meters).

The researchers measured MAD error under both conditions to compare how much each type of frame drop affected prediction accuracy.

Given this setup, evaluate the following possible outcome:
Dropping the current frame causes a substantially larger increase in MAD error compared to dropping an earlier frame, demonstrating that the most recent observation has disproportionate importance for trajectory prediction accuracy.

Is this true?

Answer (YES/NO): YES